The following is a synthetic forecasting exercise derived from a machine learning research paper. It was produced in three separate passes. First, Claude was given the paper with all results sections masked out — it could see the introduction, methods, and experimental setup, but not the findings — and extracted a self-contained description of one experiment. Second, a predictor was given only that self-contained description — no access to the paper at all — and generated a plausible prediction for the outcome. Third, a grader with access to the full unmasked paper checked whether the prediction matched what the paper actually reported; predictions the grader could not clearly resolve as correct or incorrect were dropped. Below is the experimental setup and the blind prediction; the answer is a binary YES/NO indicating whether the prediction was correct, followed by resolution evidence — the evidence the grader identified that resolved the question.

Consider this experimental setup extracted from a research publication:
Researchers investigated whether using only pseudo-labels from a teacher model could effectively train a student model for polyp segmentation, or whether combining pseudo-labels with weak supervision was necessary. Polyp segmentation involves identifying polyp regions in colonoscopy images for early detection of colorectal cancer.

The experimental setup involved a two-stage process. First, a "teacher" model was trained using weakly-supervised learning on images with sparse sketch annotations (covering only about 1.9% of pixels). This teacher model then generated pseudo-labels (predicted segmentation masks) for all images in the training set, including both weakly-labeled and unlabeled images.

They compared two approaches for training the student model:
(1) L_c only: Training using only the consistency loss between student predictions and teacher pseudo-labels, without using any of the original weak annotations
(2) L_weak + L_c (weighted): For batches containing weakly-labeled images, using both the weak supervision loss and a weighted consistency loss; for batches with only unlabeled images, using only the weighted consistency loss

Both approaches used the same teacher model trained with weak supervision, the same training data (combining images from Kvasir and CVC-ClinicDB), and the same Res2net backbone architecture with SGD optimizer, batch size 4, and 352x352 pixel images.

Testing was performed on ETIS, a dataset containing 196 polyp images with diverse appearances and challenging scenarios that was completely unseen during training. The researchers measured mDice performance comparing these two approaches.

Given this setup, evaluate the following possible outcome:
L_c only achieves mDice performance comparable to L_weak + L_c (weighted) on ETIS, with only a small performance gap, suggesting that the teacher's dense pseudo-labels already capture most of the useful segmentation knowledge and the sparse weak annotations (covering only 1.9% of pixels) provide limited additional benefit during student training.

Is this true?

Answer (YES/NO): NO